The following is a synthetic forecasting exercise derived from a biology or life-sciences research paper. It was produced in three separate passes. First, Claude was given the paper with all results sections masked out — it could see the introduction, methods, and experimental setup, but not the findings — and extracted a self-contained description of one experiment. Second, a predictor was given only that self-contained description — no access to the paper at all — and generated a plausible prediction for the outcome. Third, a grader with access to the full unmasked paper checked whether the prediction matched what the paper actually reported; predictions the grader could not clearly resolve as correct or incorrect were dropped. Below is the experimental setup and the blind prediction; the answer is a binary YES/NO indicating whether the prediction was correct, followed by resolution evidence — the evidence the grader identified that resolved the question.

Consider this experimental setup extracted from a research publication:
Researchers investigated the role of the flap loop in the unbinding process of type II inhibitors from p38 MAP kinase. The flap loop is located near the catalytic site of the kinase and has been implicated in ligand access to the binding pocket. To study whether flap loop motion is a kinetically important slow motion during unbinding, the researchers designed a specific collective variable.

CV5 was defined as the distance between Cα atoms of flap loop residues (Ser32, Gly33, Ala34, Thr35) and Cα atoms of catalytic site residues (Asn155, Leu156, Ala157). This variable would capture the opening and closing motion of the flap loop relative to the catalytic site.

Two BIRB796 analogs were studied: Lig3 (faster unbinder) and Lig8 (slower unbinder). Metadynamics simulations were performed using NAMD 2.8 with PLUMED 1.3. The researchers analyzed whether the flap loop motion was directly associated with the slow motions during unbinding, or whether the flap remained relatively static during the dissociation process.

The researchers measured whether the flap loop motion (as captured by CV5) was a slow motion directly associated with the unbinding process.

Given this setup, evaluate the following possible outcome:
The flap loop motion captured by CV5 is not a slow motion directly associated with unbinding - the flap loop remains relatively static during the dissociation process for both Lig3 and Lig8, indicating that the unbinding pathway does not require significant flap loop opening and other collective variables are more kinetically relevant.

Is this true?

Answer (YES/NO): YES